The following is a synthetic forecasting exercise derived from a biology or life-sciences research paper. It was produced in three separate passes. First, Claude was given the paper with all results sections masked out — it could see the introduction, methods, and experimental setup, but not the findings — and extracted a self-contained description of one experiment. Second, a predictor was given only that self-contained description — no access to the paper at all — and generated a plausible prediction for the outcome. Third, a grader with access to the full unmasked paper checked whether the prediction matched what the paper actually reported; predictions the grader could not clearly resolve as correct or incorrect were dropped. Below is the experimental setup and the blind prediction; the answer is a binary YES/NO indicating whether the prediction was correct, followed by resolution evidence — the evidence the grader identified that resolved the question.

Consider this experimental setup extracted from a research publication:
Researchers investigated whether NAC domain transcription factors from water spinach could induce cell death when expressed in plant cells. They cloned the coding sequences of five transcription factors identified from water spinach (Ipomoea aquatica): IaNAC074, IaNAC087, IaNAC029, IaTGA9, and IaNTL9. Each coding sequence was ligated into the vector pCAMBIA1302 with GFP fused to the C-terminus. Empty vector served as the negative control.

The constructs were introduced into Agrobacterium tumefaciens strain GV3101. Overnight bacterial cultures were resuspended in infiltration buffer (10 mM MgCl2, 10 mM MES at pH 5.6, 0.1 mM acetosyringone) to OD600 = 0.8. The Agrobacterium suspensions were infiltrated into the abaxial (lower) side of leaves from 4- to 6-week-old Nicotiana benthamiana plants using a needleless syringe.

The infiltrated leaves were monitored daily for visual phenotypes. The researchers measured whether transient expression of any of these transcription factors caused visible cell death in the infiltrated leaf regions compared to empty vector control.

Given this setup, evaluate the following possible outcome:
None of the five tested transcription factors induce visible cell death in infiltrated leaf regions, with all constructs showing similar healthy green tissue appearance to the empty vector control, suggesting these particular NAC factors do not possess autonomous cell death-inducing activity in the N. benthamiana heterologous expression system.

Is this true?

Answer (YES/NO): NO